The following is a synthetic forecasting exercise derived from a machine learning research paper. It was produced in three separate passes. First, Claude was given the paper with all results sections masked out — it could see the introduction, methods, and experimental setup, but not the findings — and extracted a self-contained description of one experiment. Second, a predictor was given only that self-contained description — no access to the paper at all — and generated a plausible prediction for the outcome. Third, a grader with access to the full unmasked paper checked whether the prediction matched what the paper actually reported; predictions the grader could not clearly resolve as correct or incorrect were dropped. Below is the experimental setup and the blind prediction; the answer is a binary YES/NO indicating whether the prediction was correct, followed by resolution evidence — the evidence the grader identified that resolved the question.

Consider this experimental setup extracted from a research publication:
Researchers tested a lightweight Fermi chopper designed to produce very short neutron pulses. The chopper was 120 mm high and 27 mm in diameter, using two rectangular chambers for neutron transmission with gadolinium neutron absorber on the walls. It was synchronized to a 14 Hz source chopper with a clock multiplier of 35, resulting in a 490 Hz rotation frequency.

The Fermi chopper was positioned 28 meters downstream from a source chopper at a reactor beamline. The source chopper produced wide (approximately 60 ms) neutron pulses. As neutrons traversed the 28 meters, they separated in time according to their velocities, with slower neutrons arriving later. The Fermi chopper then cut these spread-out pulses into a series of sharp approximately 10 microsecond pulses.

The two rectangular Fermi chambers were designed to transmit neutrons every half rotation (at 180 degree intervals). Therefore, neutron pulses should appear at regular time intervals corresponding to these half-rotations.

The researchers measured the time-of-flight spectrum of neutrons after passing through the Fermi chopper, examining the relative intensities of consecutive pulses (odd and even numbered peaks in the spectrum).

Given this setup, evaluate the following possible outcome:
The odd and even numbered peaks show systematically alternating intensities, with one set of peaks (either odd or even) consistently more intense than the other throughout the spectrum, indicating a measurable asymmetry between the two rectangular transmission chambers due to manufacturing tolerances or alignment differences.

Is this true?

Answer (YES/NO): YES